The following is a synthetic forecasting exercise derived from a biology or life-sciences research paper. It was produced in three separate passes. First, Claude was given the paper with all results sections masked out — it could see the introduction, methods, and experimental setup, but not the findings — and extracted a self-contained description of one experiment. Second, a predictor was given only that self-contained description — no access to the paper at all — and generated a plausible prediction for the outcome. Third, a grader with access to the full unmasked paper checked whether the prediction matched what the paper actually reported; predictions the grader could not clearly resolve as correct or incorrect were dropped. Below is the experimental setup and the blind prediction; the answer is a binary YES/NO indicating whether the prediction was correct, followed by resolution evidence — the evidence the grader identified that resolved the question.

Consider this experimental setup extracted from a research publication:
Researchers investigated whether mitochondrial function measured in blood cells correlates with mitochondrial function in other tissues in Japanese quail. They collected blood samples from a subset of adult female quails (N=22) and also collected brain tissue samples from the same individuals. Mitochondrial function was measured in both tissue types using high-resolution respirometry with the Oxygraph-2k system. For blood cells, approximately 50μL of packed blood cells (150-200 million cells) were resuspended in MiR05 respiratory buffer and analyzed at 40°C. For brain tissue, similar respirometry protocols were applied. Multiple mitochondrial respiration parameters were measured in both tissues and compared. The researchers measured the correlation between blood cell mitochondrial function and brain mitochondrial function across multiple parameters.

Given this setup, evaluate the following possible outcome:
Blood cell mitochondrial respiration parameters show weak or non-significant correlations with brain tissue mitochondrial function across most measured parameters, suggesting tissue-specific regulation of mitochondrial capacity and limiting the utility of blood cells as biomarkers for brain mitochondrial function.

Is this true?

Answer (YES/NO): NO